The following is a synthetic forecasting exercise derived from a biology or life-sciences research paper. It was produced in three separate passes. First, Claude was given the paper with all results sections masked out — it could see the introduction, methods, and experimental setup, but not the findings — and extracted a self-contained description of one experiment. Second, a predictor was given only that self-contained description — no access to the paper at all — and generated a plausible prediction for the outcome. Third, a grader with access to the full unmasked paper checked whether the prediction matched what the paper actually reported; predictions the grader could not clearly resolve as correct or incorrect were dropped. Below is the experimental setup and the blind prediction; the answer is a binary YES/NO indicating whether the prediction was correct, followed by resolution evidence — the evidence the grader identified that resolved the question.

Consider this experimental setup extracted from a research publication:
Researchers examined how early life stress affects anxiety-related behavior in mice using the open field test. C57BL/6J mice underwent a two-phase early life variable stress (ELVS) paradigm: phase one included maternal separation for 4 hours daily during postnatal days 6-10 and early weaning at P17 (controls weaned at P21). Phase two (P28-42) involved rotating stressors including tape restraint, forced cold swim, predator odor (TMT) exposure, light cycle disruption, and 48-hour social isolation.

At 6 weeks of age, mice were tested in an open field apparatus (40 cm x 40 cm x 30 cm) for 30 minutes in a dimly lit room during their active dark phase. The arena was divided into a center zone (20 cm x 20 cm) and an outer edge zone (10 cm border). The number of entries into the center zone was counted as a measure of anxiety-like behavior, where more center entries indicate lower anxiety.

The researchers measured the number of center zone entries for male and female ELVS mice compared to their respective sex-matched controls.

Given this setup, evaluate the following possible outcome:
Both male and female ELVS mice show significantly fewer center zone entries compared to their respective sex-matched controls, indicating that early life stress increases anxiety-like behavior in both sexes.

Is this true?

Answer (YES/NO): NO